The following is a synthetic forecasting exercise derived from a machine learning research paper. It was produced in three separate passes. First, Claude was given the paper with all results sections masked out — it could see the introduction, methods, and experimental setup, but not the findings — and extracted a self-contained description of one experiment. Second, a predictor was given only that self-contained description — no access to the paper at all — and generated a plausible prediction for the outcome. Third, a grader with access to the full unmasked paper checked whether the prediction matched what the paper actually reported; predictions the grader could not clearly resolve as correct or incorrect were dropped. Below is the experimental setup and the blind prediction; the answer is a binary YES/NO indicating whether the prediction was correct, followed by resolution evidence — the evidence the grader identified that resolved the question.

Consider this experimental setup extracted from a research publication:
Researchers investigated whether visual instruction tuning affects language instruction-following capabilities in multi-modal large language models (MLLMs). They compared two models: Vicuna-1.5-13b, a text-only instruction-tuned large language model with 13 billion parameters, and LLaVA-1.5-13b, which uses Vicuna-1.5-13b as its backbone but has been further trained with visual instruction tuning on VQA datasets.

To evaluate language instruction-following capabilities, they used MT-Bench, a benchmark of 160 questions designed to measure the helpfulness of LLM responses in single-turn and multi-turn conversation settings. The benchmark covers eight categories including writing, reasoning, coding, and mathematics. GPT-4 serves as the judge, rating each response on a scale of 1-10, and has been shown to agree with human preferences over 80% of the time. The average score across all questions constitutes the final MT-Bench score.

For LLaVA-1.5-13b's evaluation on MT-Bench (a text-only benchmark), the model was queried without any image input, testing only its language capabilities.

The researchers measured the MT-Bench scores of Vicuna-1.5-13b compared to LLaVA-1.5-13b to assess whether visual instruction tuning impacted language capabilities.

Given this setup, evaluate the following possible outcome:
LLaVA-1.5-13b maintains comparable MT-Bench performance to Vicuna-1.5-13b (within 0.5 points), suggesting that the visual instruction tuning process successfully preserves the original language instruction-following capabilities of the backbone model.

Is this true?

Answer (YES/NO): NO